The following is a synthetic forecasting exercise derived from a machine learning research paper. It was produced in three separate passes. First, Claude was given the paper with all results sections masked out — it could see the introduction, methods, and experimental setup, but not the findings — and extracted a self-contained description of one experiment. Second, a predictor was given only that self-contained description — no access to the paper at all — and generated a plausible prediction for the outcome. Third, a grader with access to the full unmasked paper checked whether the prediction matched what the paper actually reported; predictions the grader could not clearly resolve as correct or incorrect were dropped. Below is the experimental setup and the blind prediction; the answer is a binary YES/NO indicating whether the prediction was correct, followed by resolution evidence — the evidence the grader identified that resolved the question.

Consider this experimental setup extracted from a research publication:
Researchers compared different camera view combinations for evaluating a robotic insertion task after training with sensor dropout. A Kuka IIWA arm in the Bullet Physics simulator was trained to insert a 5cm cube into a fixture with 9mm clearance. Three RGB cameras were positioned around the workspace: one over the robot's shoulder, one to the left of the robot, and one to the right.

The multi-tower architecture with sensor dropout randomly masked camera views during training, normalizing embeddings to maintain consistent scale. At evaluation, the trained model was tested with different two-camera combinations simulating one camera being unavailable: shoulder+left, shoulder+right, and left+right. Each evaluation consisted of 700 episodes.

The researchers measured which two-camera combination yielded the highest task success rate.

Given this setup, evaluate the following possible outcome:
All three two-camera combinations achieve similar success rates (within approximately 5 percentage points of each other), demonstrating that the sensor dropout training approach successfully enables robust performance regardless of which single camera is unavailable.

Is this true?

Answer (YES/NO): NO